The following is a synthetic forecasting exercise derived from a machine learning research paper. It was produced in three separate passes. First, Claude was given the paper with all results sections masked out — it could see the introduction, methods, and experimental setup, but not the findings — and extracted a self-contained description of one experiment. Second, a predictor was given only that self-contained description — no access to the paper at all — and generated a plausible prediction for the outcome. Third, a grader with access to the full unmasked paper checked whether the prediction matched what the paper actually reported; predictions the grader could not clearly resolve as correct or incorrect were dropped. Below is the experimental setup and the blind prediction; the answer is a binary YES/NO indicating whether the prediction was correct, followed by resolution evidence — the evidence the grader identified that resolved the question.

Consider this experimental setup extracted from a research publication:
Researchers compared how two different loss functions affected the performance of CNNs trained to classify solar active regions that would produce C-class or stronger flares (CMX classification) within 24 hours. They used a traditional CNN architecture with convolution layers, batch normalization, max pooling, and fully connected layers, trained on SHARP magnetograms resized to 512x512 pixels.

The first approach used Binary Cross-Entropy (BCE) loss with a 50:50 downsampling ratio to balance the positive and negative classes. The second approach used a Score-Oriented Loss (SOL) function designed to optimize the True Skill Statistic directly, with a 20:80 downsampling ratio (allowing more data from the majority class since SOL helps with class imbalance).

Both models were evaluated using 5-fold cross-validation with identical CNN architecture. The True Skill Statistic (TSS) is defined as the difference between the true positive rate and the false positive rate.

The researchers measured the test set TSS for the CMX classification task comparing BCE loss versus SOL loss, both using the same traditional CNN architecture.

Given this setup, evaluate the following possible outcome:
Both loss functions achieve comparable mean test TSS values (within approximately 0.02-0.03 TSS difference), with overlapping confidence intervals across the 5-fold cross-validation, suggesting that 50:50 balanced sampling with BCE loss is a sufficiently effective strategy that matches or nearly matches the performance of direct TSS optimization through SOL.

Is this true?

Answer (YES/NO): YES